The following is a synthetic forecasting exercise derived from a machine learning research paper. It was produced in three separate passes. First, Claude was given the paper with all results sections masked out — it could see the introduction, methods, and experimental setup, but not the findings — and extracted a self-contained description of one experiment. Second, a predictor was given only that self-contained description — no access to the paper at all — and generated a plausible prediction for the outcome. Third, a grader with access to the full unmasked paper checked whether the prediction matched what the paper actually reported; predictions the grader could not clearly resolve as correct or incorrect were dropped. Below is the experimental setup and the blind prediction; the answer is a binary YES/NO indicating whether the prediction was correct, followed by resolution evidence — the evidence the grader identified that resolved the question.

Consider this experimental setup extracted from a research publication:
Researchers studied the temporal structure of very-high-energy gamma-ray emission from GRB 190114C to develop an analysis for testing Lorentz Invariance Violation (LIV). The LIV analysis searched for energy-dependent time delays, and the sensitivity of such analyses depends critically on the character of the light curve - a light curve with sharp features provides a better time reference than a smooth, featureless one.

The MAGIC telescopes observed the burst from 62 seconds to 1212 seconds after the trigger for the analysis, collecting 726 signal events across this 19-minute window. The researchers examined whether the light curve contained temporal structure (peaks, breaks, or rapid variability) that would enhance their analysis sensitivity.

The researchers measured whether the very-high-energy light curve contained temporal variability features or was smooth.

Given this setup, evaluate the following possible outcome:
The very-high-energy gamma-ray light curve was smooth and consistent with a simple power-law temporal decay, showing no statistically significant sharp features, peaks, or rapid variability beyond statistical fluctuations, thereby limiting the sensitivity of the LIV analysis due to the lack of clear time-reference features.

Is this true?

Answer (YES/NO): YES